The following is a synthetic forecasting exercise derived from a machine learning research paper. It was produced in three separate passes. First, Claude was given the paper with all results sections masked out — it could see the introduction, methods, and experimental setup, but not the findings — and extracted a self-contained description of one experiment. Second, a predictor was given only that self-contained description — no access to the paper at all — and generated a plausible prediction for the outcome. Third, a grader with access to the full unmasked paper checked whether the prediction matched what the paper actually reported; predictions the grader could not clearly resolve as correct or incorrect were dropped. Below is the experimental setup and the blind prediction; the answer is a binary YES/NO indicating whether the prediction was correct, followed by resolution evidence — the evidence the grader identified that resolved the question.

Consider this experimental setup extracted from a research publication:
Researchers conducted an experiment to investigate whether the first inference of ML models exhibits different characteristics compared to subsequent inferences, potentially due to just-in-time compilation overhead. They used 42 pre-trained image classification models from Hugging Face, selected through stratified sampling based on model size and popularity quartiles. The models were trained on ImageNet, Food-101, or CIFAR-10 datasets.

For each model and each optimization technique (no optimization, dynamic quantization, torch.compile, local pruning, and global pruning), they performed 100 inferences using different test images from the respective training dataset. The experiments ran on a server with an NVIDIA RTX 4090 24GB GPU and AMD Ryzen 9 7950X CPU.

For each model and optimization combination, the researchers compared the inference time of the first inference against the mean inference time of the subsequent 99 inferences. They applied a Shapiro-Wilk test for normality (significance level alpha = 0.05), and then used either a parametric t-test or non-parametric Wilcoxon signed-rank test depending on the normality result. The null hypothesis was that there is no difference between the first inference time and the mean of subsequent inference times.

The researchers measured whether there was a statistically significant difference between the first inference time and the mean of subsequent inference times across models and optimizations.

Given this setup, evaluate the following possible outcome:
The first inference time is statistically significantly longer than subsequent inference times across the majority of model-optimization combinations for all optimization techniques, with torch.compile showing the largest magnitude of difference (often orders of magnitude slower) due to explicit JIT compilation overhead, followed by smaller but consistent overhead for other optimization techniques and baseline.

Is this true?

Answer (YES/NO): NO